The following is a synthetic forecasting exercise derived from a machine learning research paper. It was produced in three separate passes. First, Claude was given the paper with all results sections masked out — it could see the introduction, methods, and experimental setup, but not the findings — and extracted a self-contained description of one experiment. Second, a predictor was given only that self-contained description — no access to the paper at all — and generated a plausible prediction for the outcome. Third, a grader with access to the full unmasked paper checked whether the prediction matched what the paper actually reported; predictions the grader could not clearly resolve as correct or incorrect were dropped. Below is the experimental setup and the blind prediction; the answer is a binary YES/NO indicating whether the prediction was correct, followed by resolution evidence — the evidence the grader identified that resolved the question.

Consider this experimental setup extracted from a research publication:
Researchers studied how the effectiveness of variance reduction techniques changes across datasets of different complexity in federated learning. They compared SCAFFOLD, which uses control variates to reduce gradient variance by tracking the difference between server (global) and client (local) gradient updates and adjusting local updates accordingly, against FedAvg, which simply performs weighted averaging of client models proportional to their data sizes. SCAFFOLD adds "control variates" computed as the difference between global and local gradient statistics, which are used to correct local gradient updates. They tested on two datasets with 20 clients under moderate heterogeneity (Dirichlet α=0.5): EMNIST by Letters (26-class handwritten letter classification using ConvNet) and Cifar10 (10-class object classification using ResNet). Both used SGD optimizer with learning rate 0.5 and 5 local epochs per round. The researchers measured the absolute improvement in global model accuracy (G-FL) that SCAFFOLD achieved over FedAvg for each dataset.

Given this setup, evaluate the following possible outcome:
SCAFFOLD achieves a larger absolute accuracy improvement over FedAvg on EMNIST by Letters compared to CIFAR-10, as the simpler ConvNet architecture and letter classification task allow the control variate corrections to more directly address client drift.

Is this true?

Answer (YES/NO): NO